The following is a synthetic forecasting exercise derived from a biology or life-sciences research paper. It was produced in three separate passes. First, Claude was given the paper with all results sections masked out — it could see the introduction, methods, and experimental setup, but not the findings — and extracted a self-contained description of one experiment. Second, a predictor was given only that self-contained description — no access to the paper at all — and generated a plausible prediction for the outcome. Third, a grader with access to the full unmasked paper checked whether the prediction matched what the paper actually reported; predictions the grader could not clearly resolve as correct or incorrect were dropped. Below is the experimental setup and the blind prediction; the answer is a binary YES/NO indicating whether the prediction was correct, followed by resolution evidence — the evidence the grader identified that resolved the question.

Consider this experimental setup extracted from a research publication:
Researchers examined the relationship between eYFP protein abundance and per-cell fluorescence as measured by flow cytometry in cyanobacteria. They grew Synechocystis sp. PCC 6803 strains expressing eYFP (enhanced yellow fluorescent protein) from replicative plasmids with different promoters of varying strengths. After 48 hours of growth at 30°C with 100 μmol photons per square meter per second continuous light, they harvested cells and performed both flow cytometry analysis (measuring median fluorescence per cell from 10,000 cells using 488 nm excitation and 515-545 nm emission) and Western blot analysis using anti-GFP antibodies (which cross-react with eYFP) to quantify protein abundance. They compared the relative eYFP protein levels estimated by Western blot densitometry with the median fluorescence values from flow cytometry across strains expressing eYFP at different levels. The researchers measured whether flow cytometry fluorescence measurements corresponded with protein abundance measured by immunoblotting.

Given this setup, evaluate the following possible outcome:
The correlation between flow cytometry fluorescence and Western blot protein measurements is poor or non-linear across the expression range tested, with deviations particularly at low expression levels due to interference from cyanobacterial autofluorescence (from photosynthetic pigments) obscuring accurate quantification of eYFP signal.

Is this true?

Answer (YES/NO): NO